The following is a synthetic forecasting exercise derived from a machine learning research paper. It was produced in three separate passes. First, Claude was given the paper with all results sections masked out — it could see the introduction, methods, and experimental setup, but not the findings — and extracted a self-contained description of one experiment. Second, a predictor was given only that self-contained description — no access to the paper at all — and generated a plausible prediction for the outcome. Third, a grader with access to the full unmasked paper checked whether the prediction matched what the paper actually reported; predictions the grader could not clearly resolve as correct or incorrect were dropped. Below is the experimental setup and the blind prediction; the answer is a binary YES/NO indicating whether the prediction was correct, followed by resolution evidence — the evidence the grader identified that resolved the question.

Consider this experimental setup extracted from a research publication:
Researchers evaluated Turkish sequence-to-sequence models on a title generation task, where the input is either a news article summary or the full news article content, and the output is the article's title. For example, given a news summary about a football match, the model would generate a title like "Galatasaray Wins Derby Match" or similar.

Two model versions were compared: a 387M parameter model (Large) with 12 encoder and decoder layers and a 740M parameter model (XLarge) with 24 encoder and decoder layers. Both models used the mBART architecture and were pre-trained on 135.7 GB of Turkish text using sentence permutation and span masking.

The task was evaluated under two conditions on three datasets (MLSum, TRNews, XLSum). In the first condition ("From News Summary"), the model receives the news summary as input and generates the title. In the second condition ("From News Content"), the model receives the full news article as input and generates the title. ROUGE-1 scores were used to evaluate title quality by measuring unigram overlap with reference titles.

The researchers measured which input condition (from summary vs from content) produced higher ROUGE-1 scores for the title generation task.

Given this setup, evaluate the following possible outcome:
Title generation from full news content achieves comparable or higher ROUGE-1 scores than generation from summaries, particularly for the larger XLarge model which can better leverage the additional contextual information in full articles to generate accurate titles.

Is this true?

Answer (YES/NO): NO